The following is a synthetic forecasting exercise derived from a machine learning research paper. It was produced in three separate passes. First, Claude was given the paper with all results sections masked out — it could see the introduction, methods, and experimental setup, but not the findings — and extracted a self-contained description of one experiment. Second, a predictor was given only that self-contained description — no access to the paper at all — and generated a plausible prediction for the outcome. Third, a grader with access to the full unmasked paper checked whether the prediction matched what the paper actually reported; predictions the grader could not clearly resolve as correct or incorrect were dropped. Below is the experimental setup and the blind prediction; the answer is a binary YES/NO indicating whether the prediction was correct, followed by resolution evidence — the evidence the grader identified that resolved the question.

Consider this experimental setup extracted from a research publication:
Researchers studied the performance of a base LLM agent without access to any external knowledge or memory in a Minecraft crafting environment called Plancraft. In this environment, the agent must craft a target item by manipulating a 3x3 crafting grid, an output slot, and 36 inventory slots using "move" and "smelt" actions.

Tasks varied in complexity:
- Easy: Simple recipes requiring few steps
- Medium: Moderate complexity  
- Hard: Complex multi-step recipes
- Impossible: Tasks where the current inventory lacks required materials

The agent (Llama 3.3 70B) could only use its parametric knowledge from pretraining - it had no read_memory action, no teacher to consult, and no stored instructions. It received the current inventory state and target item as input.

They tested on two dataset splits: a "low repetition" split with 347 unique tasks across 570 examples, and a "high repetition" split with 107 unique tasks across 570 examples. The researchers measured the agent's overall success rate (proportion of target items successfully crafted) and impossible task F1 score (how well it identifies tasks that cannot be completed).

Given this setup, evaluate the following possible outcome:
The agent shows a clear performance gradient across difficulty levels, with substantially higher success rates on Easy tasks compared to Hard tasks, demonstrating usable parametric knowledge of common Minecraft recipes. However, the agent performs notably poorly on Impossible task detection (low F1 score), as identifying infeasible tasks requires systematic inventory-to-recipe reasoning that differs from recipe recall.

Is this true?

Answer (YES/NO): NO